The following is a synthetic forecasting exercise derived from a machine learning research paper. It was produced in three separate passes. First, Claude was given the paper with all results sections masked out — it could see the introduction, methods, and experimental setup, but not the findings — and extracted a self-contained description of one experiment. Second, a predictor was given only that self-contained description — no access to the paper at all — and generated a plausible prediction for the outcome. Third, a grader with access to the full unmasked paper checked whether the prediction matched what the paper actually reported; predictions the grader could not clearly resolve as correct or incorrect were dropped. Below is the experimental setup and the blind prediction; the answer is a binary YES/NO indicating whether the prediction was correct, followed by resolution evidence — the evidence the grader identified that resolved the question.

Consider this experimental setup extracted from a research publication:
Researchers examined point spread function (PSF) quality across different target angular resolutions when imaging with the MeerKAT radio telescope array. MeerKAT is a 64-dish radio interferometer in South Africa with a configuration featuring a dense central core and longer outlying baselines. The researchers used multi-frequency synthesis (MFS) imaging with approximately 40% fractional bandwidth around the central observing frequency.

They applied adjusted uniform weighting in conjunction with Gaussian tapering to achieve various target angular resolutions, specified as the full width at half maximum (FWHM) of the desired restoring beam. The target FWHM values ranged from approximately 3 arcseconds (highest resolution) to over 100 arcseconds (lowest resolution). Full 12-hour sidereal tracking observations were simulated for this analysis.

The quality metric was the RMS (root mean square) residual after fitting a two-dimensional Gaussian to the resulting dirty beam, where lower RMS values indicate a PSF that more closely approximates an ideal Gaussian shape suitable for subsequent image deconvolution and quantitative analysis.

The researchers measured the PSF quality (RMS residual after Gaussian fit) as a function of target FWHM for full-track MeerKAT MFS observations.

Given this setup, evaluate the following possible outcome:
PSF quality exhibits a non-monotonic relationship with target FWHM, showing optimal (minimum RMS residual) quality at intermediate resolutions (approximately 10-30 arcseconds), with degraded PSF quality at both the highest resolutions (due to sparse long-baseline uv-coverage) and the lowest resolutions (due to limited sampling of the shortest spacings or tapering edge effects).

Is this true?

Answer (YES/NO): NO